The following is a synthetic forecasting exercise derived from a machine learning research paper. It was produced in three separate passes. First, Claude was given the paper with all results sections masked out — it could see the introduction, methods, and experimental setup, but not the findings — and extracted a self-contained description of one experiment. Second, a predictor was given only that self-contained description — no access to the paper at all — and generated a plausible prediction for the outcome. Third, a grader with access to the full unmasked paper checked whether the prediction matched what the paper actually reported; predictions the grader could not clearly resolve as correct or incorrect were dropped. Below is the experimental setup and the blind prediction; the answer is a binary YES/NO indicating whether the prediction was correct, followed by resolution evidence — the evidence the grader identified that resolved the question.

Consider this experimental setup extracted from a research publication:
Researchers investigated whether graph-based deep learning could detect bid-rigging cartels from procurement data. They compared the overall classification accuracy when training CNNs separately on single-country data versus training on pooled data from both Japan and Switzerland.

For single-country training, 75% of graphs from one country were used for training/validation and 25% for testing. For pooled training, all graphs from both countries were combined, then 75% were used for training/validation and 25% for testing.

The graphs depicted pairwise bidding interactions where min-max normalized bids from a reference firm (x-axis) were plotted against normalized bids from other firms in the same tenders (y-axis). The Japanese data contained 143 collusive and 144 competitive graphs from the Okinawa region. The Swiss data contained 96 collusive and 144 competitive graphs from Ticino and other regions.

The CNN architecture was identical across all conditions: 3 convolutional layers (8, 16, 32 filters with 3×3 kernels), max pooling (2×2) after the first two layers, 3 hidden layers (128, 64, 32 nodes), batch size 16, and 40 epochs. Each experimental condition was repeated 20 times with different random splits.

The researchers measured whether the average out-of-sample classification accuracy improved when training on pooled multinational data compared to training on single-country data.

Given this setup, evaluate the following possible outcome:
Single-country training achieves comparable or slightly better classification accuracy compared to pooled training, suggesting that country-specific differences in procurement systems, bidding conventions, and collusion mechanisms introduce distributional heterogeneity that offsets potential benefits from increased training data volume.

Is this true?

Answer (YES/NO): NO